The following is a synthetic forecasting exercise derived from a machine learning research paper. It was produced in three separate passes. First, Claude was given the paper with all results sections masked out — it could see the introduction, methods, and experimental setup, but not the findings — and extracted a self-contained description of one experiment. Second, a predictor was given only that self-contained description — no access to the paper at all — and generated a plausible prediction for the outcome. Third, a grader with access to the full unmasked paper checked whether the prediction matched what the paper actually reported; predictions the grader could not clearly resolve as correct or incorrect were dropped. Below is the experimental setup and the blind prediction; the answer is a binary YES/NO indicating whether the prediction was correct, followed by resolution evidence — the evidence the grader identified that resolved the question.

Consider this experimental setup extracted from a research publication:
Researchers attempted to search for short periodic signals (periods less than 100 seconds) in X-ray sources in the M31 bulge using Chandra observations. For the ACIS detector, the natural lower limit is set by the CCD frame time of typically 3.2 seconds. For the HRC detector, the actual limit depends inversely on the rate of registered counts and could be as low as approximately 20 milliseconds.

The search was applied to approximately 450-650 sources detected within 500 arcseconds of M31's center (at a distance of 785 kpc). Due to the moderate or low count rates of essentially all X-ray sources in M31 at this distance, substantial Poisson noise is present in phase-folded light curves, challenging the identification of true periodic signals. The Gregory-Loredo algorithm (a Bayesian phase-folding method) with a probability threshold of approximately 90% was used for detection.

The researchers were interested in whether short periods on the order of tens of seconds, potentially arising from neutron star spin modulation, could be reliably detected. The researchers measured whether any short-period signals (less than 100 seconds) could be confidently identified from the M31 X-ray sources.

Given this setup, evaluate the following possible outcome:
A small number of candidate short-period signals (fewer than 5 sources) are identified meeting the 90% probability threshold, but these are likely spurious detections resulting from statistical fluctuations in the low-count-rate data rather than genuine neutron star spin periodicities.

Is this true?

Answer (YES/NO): YES